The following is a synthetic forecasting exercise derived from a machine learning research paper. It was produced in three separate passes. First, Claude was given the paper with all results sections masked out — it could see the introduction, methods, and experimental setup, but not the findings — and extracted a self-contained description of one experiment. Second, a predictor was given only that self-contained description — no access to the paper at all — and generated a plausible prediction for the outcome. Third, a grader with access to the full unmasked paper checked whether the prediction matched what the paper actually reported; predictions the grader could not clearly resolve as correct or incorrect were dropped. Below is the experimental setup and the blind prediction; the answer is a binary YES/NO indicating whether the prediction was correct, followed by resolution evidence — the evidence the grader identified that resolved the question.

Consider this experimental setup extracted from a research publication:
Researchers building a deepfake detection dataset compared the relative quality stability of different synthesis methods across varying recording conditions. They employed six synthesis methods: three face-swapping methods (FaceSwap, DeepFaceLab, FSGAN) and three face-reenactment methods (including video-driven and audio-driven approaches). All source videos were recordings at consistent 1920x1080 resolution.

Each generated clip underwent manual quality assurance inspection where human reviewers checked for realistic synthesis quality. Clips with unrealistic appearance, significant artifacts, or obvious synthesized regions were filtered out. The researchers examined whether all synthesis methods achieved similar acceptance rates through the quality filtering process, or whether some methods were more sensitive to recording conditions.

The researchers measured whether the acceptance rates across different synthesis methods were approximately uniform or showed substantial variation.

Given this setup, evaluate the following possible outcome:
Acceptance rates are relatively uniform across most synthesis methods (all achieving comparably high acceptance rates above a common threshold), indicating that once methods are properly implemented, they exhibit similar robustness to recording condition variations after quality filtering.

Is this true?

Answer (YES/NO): NO